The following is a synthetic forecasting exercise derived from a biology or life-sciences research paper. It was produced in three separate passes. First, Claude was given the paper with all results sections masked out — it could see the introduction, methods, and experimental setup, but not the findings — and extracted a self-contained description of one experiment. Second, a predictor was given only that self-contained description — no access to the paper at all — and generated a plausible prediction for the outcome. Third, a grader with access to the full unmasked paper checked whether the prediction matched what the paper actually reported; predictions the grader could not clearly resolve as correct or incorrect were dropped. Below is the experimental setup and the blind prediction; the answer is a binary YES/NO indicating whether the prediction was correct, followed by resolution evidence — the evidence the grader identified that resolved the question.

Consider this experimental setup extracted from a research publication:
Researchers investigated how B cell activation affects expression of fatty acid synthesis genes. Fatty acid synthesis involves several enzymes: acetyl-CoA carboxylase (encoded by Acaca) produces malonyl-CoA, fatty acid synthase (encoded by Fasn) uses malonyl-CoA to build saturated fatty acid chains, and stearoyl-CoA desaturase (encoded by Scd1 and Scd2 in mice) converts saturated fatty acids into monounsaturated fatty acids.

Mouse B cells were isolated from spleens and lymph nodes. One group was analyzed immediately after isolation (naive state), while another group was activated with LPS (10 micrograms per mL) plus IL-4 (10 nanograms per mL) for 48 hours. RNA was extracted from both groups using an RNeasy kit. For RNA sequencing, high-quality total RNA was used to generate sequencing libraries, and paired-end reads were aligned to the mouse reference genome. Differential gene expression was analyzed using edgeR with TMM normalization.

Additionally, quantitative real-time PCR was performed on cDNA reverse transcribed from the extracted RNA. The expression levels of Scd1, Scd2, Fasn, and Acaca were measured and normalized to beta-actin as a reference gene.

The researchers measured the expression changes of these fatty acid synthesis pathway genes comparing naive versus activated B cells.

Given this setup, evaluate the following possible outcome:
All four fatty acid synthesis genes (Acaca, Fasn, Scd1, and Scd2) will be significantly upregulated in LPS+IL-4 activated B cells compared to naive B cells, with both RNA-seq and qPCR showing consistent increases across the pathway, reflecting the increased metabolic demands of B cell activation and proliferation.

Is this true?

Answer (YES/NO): NO